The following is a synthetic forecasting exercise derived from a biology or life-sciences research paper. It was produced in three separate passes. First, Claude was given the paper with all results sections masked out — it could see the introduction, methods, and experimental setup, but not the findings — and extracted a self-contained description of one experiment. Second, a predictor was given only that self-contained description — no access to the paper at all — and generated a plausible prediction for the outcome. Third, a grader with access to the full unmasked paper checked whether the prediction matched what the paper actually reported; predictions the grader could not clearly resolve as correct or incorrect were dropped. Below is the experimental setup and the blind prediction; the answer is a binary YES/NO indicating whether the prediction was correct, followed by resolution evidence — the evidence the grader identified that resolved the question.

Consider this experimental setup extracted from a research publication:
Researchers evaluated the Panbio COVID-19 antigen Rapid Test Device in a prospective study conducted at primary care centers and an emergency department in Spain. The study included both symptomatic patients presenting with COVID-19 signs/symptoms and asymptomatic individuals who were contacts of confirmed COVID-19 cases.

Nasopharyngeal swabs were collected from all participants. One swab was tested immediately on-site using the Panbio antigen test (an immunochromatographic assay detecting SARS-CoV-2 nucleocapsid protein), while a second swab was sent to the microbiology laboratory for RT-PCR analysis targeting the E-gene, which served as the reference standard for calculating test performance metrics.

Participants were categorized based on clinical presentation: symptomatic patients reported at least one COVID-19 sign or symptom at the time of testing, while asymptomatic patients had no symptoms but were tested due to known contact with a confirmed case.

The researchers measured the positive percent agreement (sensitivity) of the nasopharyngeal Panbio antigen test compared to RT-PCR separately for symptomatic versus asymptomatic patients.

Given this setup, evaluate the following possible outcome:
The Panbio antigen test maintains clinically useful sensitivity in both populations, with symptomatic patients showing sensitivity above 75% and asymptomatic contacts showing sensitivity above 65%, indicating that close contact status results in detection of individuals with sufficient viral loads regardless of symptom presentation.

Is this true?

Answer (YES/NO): NO